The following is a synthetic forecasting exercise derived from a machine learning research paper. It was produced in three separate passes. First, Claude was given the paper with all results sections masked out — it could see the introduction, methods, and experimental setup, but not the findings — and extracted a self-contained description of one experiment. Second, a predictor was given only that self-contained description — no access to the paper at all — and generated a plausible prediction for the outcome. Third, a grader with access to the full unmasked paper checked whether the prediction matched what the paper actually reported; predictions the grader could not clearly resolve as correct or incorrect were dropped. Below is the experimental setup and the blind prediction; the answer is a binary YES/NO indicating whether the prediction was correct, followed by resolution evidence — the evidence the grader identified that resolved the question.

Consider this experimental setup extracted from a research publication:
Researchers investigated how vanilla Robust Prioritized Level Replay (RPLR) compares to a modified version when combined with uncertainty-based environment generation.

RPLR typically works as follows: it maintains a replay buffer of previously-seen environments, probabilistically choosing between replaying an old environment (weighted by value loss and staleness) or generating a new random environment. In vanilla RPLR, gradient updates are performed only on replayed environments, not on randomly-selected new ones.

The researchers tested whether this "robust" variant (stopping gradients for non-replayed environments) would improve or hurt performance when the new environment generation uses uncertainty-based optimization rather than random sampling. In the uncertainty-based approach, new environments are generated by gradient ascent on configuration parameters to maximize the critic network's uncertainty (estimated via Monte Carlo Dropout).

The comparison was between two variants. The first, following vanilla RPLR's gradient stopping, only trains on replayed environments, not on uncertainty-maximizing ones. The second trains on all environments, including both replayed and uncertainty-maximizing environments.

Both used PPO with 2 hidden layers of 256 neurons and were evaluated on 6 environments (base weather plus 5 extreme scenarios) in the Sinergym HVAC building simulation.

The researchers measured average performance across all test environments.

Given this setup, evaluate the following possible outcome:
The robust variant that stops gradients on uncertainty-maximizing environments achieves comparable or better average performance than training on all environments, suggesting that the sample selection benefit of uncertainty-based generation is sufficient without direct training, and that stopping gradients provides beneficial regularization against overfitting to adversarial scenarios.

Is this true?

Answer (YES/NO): NO